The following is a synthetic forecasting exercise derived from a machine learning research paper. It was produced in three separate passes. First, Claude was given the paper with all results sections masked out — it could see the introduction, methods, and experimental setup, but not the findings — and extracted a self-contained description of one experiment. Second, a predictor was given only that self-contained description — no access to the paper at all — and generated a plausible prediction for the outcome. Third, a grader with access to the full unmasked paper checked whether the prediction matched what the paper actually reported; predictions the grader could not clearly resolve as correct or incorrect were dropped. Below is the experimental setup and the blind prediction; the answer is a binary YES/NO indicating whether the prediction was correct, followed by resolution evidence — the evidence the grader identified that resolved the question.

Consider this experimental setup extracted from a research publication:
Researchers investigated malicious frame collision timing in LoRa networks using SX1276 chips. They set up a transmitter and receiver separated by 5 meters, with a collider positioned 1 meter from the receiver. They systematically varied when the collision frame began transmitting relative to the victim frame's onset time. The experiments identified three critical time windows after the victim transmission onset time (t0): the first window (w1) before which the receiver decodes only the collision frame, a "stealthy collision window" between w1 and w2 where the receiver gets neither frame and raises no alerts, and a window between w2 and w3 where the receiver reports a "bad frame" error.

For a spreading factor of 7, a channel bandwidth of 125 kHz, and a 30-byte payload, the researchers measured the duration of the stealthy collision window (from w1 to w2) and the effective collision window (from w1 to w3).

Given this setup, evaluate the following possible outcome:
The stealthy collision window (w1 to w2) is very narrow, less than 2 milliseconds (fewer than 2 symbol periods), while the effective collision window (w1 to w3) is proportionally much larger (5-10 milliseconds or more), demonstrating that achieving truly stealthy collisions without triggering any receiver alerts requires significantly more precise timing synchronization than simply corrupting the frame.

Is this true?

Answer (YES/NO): NO